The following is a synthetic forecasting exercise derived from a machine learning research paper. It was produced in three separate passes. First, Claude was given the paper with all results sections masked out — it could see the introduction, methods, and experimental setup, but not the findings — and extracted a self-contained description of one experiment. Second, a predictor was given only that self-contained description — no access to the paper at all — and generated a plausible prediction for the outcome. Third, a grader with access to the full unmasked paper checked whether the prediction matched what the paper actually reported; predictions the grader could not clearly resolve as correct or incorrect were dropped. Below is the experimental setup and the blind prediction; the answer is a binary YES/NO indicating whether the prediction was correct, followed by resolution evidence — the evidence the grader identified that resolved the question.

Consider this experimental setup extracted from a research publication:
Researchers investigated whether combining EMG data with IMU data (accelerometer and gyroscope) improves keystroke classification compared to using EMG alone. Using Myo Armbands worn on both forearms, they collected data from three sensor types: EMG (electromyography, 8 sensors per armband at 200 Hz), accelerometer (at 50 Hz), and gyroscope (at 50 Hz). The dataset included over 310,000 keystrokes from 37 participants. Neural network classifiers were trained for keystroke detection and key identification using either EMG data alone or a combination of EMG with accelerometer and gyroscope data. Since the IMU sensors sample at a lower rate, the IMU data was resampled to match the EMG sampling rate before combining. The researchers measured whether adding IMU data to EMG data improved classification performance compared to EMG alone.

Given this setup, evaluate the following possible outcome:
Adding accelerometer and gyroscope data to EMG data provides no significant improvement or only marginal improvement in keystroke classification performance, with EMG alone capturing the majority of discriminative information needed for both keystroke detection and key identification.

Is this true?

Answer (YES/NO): YES